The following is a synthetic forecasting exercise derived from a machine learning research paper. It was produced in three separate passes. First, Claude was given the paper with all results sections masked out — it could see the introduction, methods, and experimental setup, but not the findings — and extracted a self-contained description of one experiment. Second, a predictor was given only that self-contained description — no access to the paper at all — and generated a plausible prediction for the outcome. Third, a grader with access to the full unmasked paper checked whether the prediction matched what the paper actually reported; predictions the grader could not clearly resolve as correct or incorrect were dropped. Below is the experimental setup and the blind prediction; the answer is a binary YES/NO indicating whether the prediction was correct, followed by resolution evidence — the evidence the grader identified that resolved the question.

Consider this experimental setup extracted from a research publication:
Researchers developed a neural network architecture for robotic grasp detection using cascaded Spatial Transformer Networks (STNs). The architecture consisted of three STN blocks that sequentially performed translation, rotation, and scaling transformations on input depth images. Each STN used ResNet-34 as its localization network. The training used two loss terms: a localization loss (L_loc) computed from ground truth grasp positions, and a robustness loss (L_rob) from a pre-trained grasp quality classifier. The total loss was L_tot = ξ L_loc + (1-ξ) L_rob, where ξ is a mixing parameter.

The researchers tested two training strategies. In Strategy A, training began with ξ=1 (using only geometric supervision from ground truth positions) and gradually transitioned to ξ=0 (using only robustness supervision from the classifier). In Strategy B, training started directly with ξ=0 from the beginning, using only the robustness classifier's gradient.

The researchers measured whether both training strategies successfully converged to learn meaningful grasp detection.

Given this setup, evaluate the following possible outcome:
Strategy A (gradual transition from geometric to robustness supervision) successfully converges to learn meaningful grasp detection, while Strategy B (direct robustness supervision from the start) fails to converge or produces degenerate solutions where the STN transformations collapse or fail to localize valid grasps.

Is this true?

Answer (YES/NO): YES